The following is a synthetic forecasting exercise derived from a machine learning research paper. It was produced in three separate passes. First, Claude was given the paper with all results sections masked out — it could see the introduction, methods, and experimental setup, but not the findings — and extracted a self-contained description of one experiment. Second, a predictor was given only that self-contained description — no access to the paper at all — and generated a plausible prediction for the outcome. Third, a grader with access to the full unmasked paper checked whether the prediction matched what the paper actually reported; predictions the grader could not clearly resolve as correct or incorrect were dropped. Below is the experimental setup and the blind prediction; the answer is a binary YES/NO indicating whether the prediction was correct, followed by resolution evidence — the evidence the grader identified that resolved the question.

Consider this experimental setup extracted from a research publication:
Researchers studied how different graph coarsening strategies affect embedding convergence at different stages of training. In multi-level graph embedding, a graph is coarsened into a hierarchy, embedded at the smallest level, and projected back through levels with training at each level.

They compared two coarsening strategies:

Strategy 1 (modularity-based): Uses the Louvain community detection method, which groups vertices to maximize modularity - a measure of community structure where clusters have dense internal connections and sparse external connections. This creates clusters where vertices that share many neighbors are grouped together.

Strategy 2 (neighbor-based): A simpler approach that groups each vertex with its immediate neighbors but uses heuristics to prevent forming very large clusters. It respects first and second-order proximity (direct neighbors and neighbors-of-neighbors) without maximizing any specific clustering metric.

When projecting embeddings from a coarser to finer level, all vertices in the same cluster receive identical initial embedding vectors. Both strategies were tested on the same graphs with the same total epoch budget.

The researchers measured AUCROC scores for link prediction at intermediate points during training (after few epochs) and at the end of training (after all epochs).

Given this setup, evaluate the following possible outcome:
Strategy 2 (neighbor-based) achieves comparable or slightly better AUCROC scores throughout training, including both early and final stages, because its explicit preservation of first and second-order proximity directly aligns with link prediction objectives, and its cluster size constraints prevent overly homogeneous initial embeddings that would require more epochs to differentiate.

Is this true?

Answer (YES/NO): NO